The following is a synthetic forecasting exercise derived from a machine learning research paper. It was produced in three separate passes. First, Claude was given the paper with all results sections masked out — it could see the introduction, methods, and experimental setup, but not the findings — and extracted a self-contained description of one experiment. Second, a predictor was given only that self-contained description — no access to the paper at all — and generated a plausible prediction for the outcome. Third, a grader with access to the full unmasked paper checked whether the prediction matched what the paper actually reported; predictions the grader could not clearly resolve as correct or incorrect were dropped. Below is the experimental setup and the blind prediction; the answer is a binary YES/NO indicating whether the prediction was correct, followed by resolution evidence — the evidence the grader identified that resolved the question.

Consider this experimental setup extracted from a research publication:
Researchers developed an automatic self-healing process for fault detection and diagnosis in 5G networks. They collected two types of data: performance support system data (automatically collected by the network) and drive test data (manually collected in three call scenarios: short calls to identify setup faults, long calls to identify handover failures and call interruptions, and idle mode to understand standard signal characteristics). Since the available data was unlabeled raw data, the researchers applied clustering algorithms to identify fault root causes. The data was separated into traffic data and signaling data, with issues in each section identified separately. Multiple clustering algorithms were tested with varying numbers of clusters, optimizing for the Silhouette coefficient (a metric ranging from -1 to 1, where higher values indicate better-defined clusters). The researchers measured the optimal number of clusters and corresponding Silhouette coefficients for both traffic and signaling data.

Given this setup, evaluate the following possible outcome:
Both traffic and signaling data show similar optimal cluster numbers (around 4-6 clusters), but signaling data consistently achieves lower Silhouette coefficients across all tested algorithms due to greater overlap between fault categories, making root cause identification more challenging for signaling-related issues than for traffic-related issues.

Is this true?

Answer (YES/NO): NO